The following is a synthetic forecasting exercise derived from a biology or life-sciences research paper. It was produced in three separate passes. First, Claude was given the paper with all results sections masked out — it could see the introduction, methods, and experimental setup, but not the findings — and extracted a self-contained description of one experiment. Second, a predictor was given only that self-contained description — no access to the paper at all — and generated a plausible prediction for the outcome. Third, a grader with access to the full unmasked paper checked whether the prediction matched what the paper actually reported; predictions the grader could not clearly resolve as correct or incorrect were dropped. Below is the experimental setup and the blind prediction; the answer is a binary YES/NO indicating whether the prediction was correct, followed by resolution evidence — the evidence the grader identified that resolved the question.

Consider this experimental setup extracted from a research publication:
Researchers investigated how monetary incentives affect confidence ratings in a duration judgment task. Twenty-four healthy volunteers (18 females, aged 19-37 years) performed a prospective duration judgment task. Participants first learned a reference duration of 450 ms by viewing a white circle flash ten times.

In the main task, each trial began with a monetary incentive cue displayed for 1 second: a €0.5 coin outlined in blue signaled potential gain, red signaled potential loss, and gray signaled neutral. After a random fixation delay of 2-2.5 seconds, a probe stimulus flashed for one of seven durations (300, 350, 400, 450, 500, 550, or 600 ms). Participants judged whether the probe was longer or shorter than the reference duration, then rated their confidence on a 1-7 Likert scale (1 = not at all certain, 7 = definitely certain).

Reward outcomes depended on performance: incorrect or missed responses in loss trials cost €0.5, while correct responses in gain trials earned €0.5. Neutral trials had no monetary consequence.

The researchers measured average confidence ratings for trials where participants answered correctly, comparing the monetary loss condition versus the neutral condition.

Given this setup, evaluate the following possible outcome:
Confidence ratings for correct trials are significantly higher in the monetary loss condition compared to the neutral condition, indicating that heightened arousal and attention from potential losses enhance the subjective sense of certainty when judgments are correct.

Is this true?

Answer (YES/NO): YES